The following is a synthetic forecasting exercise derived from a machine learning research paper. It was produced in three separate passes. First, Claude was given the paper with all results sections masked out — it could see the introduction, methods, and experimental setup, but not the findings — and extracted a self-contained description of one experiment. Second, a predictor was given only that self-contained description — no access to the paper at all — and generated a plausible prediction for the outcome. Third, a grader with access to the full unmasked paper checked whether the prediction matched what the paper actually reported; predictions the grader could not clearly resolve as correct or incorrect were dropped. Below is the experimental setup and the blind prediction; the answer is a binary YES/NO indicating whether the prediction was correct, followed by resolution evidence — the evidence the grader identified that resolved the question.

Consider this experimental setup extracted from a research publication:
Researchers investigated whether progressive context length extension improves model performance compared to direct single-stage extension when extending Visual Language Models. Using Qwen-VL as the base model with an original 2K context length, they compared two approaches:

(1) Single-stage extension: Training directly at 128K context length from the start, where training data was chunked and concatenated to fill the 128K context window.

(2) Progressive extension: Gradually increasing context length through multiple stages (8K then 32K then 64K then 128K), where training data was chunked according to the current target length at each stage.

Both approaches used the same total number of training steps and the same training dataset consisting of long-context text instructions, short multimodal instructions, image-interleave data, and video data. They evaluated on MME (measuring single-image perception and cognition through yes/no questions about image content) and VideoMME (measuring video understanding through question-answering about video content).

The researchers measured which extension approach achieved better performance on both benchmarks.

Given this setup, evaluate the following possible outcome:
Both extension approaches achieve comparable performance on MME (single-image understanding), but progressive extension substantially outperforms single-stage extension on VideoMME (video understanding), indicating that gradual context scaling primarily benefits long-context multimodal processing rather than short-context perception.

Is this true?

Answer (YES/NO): NO